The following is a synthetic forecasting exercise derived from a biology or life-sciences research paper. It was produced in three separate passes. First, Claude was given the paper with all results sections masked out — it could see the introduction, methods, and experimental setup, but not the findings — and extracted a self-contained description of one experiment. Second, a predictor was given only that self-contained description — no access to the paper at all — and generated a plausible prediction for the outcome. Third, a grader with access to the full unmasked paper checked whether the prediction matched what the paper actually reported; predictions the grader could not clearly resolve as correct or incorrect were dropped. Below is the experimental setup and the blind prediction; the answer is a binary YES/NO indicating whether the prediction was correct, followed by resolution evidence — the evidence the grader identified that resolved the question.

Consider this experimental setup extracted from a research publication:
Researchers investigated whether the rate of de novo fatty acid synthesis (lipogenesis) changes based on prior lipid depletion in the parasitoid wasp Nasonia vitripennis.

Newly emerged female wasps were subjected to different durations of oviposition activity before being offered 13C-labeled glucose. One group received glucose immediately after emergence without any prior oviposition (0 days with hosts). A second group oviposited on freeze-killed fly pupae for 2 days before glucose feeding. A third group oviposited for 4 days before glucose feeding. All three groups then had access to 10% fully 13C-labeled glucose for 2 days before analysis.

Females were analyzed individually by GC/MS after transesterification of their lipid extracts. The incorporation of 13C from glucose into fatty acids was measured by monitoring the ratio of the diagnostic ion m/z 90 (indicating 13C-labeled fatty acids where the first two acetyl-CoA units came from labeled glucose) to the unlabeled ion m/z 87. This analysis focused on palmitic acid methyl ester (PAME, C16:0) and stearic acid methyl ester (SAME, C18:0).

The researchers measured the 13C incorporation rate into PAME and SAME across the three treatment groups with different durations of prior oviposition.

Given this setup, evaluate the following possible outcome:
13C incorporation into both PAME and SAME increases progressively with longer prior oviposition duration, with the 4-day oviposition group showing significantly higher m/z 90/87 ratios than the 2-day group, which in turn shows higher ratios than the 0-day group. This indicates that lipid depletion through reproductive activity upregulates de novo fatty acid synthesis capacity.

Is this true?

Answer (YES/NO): NO